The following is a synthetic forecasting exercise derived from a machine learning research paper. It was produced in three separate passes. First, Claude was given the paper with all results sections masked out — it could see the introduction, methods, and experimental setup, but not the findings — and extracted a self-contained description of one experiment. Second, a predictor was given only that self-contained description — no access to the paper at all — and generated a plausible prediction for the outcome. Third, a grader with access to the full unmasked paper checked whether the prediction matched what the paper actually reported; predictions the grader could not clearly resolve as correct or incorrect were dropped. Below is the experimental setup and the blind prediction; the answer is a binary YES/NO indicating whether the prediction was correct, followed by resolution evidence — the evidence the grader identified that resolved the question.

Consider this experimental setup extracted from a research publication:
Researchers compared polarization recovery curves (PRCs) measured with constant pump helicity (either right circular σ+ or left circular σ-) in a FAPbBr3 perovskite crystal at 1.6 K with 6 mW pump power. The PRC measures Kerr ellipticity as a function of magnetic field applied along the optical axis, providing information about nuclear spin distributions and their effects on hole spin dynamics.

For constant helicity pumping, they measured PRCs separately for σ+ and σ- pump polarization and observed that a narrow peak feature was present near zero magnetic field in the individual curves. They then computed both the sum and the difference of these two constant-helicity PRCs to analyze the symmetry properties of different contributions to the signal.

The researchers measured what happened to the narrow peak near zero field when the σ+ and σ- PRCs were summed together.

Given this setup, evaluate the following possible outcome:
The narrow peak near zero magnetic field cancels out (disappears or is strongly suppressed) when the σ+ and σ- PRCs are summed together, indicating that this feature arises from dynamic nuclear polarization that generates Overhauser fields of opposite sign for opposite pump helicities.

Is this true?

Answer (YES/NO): YES